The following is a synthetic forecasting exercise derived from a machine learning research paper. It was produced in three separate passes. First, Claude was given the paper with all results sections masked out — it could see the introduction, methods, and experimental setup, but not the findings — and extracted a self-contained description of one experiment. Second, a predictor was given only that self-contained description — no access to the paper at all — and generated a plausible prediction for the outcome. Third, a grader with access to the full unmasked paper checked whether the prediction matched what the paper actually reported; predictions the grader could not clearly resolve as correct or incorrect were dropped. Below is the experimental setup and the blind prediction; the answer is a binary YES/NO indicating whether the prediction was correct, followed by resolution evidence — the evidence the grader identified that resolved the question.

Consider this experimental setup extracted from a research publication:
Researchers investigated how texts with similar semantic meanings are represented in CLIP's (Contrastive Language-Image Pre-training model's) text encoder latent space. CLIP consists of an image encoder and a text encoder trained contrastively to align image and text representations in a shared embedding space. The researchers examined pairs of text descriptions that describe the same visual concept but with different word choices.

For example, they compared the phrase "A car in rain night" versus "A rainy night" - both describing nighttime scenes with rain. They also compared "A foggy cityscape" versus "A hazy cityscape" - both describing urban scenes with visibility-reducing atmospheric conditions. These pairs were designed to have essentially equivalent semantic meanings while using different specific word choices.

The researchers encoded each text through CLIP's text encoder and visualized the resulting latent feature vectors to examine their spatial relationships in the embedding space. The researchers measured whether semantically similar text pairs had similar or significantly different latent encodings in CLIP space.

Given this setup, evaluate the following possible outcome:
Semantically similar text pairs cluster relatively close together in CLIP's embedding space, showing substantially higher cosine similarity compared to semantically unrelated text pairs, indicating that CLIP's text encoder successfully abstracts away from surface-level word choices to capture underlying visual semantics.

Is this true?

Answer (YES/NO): NO